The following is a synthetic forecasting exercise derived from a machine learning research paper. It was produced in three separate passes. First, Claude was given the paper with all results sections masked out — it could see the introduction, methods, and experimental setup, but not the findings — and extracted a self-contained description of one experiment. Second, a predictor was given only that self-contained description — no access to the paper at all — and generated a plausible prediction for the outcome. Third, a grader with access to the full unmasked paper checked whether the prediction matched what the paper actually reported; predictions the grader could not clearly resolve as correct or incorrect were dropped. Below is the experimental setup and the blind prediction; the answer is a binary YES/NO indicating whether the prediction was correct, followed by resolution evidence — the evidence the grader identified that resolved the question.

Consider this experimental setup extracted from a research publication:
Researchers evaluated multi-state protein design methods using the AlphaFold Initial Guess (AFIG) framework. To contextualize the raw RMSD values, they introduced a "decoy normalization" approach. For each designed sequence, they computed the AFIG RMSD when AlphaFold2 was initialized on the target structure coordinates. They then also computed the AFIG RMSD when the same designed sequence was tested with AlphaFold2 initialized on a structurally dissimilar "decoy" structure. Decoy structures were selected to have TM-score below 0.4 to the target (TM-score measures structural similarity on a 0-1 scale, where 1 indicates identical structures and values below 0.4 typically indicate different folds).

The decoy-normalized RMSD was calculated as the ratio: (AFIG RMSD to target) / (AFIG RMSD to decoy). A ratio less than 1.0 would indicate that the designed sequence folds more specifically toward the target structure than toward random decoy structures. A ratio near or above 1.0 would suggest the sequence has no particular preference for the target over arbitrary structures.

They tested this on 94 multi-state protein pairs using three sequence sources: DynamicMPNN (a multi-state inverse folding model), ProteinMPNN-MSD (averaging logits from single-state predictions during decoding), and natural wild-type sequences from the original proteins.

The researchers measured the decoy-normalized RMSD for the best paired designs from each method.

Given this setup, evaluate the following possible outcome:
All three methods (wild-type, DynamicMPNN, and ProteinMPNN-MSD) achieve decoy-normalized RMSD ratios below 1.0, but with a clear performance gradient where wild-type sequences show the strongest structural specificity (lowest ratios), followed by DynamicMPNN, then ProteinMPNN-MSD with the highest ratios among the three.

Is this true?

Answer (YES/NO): NO